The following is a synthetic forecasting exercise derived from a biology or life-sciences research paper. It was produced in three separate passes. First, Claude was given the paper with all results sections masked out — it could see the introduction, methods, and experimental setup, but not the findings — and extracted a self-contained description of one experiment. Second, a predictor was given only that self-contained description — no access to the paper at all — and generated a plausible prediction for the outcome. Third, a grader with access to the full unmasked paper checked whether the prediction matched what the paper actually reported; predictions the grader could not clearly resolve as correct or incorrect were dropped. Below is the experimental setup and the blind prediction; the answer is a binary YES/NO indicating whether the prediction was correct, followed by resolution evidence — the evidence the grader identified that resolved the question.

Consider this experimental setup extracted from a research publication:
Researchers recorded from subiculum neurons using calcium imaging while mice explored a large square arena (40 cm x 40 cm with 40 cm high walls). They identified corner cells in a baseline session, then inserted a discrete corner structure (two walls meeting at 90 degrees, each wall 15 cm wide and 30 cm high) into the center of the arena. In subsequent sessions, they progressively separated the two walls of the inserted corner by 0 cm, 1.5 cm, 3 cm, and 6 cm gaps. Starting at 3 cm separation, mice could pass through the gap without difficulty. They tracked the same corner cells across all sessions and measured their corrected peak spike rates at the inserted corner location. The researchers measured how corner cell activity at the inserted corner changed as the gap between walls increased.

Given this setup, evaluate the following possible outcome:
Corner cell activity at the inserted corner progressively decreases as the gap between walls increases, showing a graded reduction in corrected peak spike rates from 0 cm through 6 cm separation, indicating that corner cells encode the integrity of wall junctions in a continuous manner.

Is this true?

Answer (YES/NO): NO